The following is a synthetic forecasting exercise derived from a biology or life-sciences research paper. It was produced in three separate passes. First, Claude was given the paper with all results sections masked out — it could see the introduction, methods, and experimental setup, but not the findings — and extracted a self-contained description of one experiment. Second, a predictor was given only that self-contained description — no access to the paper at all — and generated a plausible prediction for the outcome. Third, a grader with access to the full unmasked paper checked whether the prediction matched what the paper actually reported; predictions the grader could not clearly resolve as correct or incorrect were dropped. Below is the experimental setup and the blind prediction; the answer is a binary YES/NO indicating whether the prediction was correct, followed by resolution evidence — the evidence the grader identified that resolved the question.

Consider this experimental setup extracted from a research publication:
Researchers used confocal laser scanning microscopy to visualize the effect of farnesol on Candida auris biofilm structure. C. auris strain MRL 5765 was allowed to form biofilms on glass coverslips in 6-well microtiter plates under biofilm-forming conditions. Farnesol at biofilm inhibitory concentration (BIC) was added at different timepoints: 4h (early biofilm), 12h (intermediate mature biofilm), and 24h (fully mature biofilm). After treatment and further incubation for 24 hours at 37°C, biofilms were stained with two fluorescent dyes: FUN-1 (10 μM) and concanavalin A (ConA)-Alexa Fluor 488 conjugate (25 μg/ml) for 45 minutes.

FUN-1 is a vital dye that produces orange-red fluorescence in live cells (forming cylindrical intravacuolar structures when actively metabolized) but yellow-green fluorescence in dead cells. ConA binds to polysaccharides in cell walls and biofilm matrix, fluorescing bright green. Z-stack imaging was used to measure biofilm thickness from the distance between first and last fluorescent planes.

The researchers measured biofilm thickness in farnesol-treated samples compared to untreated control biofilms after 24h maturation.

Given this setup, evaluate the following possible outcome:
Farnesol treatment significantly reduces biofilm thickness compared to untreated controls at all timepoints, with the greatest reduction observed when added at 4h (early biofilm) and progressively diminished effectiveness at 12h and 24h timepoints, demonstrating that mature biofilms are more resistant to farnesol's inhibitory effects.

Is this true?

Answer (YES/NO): NO